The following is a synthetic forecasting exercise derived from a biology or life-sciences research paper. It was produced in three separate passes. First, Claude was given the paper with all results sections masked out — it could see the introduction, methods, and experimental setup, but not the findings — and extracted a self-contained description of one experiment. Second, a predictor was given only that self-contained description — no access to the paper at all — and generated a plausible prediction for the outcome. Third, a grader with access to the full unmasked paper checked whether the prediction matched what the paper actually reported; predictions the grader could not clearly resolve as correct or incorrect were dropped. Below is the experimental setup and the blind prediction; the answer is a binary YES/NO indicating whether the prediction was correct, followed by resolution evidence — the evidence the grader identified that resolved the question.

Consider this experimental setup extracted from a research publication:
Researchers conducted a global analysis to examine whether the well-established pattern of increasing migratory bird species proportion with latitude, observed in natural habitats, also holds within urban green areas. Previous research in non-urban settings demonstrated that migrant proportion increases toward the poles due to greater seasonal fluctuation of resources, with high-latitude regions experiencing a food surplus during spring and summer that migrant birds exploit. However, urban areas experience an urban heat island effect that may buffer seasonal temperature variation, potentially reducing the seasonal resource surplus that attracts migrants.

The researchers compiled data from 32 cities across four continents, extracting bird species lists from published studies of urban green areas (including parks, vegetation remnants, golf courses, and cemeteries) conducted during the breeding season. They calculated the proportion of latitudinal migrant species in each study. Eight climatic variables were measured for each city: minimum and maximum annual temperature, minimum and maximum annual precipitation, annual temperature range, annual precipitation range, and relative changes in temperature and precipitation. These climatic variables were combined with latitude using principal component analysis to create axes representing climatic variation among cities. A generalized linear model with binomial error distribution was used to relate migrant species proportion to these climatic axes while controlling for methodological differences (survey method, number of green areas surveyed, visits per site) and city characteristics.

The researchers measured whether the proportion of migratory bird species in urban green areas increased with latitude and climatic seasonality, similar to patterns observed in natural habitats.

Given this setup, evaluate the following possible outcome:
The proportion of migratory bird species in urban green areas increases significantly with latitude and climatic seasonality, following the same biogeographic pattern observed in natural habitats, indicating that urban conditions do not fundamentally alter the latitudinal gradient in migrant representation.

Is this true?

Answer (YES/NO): YES